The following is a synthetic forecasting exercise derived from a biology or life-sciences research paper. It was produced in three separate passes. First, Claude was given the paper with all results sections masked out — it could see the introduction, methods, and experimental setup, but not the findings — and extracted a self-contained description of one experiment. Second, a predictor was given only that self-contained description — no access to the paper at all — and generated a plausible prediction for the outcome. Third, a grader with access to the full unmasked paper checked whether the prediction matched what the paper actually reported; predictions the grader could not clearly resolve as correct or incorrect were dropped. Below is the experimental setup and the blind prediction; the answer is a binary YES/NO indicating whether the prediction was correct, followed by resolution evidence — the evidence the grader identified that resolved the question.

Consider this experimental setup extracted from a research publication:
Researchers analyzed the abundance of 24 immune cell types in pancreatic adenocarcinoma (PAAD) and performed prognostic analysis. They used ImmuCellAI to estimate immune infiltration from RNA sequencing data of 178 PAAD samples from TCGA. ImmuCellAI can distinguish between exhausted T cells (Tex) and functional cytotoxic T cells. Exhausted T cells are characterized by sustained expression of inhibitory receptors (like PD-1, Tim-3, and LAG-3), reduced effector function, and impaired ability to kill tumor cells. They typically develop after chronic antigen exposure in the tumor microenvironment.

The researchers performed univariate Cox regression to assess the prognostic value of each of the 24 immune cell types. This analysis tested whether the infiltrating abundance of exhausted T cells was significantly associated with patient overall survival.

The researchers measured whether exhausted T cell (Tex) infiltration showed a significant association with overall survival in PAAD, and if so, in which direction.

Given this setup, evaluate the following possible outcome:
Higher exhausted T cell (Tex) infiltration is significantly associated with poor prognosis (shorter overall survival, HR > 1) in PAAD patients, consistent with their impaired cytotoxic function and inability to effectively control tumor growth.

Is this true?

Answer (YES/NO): YES